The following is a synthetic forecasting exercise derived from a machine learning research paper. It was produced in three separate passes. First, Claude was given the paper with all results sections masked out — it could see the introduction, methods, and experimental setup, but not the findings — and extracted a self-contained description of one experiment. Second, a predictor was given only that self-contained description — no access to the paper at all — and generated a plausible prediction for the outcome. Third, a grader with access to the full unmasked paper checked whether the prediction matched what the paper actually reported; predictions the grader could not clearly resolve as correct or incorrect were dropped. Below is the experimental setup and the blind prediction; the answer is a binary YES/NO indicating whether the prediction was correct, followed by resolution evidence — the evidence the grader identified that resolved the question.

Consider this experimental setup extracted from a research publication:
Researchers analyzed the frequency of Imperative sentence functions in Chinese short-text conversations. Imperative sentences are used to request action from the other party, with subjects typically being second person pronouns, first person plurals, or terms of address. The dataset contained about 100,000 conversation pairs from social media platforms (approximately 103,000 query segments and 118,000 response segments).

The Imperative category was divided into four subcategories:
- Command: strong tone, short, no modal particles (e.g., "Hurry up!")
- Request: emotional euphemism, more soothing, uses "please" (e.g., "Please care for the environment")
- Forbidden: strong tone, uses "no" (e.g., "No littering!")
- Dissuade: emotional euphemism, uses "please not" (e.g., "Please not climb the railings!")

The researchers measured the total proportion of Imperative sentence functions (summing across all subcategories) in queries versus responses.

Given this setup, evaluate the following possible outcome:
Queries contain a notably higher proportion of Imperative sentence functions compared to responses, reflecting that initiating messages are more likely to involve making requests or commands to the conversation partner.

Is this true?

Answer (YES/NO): YES